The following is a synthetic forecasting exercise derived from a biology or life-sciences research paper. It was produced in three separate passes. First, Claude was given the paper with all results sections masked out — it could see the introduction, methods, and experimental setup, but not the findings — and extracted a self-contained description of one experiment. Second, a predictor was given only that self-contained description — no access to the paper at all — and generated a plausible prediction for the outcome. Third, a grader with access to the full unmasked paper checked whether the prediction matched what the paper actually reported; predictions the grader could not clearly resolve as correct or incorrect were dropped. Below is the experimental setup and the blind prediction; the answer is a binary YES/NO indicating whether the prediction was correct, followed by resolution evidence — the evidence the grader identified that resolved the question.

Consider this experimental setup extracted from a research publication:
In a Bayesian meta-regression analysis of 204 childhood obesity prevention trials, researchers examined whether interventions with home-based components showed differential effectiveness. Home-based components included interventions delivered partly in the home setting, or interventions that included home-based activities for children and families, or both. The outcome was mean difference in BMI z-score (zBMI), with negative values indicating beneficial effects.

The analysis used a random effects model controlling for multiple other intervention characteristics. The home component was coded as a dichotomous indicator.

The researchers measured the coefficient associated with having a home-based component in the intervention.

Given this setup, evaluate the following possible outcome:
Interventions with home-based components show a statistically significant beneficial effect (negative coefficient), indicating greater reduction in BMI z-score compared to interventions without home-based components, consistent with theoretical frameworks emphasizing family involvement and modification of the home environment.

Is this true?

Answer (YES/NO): NO